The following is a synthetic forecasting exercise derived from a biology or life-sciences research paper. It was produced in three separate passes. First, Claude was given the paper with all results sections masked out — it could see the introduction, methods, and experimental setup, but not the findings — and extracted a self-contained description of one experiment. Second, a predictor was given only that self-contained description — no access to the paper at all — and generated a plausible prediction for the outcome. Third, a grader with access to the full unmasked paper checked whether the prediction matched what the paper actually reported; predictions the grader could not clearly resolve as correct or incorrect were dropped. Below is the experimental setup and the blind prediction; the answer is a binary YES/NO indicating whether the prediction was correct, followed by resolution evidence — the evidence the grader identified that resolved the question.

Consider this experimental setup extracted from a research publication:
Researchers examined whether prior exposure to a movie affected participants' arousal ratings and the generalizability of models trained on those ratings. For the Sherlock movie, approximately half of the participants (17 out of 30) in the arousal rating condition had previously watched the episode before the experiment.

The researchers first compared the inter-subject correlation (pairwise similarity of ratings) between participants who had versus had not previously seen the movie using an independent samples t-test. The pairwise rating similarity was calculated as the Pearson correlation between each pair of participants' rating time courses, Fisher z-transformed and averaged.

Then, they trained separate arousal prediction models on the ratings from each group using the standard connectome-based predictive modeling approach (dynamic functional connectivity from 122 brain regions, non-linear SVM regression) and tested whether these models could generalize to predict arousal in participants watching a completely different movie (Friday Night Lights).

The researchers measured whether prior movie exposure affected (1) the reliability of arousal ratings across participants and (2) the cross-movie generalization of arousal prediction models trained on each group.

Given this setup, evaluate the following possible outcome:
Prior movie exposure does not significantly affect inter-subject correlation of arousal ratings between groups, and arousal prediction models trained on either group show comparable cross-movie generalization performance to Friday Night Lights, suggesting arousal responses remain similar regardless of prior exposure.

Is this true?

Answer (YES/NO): YES